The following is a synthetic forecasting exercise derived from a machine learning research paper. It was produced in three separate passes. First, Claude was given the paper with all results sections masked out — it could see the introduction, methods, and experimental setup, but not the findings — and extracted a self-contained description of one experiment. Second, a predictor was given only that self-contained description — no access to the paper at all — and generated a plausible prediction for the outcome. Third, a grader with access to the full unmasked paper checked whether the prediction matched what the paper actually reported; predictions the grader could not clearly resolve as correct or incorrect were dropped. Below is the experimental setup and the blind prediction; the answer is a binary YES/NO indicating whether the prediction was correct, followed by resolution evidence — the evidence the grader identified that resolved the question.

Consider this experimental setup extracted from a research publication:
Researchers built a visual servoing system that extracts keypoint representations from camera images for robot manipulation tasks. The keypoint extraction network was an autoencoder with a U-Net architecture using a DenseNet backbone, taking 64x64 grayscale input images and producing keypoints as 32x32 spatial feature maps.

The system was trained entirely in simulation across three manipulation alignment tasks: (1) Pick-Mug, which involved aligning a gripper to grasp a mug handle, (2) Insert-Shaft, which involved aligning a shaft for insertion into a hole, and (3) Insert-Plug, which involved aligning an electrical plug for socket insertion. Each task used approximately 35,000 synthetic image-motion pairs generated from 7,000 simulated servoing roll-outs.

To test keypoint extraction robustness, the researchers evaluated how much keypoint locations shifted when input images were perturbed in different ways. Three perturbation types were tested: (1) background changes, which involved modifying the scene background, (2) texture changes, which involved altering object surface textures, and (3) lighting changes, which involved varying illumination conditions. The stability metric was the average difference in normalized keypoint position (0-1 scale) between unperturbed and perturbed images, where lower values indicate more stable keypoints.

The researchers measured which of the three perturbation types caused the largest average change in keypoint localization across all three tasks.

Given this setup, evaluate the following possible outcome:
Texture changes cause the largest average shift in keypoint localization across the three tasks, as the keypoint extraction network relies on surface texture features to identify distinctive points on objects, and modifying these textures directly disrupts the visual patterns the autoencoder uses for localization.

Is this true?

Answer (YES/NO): NO